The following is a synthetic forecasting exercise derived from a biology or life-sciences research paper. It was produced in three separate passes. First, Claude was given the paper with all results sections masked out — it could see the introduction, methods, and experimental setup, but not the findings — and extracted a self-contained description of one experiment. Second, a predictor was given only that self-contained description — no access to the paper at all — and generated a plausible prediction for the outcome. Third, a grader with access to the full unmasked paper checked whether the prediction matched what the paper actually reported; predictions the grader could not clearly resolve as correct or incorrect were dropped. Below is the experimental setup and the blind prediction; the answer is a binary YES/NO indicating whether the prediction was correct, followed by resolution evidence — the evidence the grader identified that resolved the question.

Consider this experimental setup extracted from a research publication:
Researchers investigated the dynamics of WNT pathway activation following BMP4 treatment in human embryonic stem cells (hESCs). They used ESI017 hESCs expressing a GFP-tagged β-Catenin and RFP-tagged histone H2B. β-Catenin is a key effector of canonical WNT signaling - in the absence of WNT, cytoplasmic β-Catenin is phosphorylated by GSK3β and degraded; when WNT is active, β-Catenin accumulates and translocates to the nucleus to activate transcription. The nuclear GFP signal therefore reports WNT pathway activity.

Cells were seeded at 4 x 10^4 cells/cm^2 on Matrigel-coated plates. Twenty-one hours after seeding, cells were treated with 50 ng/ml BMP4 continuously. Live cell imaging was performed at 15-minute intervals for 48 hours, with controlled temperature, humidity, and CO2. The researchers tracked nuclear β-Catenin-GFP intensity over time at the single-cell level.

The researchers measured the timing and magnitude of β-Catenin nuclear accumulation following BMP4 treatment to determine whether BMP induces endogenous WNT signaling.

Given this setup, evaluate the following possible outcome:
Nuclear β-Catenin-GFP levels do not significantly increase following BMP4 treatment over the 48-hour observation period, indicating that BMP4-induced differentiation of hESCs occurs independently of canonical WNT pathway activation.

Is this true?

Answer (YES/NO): NO